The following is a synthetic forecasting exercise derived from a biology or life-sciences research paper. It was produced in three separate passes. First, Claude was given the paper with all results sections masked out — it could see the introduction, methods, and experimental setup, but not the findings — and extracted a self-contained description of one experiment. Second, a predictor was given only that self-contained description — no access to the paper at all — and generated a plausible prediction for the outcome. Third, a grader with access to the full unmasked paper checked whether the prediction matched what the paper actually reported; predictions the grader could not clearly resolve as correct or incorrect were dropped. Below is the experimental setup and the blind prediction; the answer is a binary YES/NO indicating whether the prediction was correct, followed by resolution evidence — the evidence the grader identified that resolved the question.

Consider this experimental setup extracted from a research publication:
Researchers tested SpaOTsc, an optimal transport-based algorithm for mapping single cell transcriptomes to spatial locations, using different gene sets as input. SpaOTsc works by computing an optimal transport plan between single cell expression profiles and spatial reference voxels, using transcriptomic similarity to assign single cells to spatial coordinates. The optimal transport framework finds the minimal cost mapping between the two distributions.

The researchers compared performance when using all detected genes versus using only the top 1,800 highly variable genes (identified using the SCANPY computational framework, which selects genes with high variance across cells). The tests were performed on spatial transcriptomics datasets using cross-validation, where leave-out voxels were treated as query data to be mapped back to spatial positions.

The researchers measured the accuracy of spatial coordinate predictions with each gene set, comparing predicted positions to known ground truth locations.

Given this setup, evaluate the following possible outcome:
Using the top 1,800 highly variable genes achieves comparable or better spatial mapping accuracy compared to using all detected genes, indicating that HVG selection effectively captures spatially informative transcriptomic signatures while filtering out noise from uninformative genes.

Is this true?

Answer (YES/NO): YES